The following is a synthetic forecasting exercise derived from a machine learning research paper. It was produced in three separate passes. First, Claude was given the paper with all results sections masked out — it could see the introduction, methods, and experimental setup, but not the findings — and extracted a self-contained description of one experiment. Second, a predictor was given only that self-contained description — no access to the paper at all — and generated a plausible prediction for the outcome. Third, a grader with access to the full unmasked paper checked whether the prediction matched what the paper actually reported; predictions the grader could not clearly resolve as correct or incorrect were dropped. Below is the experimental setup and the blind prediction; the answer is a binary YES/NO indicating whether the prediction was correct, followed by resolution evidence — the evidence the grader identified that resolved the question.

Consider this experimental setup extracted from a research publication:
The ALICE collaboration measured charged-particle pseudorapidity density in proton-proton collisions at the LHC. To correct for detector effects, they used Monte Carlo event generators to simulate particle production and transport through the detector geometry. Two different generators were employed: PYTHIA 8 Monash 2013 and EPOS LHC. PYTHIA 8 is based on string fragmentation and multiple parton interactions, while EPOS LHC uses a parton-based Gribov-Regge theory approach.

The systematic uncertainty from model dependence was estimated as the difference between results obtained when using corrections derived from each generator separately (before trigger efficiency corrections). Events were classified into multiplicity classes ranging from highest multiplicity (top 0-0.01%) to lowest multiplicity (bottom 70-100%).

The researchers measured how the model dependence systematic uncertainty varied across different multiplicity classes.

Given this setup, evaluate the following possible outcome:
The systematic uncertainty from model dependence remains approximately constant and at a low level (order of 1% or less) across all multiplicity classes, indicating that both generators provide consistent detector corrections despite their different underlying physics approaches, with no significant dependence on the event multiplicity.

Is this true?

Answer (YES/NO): YES